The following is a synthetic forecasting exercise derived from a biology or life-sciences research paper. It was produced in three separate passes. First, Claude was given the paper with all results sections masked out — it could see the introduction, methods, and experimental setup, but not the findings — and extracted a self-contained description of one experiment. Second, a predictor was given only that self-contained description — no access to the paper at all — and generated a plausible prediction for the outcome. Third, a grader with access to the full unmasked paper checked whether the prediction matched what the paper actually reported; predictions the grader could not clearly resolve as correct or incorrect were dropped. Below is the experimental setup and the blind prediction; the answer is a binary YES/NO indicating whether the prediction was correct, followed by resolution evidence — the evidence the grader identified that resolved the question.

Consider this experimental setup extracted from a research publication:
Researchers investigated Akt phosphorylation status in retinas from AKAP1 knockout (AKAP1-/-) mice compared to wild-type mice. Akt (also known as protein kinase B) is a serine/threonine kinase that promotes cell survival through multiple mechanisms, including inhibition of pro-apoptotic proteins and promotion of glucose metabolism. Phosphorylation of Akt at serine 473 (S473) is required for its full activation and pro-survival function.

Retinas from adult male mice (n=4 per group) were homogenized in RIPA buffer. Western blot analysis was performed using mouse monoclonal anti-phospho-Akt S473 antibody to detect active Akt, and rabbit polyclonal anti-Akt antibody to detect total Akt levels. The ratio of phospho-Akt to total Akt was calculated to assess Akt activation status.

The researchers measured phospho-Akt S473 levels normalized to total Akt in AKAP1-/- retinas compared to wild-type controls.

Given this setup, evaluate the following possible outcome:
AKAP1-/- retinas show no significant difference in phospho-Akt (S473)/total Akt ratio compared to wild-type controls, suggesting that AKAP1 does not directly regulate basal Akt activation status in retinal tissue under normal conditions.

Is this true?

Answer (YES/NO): NO